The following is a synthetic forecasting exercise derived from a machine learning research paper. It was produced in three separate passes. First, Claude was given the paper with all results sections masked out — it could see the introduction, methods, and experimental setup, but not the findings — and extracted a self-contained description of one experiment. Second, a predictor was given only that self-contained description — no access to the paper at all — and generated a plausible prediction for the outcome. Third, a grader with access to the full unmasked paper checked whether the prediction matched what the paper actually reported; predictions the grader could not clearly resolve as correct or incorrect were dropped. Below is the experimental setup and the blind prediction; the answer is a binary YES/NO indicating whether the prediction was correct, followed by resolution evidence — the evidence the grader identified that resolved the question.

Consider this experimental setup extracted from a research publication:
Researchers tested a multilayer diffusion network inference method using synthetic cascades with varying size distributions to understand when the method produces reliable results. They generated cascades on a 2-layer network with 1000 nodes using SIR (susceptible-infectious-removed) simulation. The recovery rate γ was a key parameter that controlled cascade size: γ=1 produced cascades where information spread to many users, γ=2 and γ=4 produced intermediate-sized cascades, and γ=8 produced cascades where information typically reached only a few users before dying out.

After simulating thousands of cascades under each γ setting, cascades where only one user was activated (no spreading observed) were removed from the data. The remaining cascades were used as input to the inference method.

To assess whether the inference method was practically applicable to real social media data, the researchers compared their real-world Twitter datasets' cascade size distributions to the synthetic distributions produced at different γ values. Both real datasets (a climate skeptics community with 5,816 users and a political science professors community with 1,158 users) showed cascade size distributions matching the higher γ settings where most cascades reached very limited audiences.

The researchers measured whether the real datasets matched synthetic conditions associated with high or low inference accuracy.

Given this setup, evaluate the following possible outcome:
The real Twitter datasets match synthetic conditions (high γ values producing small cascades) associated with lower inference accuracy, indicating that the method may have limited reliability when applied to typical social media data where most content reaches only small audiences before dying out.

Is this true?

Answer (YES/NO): YES